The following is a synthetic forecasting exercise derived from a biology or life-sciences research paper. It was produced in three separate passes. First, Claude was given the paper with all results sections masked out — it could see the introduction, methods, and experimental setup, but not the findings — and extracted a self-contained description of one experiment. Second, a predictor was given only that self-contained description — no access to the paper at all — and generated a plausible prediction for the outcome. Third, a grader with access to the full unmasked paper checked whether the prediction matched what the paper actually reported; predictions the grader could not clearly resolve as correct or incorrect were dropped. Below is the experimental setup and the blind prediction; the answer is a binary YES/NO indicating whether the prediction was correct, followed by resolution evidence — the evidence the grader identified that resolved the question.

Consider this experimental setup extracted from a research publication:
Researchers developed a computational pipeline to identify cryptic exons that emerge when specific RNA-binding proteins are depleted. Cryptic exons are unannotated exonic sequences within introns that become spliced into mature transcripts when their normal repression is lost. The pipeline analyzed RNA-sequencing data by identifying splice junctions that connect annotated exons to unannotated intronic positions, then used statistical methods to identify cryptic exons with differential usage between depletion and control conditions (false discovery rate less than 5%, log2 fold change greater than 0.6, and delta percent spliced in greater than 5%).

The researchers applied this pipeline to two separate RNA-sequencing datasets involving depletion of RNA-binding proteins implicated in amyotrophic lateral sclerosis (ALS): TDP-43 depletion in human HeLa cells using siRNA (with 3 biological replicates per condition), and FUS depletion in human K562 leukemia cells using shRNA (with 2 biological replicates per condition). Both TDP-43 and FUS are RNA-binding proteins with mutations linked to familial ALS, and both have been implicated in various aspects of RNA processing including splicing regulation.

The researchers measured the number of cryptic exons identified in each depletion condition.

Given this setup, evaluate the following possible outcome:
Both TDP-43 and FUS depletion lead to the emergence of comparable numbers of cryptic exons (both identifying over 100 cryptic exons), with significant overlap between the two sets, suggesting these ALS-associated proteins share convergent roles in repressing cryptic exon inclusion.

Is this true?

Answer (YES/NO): NO